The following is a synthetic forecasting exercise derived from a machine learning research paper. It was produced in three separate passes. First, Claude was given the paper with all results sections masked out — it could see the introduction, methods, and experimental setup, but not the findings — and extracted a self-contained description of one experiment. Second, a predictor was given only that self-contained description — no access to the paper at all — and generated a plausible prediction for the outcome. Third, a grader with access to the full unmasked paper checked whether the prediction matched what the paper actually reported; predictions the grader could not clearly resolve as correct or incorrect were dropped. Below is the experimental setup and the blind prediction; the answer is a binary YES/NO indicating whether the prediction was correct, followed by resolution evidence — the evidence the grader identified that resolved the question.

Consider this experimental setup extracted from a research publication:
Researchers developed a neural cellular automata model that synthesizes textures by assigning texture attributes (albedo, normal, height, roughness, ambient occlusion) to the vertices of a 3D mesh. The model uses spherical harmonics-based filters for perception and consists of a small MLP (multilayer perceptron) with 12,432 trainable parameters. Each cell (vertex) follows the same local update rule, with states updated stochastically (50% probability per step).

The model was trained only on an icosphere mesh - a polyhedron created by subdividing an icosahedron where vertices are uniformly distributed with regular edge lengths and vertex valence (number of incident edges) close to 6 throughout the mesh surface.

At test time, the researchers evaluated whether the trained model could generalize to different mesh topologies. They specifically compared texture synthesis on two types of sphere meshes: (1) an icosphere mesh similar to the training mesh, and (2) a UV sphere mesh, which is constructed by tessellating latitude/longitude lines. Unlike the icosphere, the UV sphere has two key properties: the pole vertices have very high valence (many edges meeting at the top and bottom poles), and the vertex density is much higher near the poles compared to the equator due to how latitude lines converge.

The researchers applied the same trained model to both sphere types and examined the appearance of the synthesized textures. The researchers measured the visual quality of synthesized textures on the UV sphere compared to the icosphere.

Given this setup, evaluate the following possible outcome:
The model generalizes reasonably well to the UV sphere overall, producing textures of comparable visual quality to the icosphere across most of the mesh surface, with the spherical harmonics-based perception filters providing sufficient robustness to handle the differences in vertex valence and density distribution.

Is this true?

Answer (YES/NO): NO